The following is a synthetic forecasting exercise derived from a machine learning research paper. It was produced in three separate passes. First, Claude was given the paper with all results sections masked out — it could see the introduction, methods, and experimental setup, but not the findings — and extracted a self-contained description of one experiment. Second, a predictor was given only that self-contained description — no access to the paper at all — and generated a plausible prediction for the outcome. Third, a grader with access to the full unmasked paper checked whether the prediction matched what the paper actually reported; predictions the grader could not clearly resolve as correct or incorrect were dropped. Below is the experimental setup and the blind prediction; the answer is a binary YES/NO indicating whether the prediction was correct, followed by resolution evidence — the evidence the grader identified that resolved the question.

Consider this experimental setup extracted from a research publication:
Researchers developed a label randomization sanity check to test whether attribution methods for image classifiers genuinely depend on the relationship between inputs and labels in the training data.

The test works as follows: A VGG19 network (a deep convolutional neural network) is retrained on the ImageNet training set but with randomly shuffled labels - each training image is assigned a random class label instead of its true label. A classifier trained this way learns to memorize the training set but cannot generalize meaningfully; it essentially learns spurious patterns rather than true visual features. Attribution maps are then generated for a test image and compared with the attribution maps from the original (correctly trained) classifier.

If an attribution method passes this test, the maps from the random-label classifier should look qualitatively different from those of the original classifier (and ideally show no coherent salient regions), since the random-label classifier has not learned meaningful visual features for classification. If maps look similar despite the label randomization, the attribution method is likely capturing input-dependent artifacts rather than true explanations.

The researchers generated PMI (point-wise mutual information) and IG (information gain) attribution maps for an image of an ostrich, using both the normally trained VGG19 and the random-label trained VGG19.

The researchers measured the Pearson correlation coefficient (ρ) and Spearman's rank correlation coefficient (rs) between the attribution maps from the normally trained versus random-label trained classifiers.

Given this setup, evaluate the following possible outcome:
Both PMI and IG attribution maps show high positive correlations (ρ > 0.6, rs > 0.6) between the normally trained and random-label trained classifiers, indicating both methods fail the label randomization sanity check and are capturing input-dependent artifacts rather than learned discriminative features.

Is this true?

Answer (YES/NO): NO